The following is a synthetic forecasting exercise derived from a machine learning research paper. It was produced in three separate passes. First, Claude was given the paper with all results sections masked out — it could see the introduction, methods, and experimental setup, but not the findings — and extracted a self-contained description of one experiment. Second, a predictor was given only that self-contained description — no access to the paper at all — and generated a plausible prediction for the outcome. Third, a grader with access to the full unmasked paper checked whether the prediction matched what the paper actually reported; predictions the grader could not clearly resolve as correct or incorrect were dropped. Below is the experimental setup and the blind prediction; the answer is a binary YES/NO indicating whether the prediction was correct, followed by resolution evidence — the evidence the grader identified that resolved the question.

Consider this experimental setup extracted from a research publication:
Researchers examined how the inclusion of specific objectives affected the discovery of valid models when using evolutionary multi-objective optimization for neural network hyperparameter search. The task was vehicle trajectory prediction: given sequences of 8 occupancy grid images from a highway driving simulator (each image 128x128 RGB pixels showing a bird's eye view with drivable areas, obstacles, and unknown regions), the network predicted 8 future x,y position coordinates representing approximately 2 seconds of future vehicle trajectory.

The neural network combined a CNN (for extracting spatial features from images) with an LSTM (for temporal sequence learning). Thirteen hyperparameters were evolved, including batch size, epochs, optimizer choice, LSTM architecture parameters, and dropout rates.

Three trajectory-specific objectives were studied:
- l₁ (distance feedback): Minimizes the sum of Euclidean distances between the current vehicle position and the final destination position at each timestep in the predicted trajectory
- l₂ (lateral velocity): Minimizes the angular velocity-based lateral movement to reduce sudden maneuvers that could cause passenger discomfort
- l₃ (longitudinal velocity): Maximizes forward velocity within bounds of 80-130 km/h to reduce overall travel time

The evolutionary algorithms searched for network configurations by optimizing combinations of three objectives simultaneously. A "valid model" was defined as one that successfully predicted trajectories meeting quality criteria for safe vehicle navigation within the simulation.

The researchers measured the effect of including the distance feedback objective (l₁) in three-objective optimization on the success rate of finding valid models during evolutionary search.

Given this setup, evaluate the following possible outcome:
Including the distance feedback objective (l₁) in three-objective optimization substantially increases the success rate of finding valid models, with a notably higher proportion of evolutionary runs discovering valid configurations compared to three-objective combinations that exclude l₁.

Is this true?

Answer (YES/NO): NO